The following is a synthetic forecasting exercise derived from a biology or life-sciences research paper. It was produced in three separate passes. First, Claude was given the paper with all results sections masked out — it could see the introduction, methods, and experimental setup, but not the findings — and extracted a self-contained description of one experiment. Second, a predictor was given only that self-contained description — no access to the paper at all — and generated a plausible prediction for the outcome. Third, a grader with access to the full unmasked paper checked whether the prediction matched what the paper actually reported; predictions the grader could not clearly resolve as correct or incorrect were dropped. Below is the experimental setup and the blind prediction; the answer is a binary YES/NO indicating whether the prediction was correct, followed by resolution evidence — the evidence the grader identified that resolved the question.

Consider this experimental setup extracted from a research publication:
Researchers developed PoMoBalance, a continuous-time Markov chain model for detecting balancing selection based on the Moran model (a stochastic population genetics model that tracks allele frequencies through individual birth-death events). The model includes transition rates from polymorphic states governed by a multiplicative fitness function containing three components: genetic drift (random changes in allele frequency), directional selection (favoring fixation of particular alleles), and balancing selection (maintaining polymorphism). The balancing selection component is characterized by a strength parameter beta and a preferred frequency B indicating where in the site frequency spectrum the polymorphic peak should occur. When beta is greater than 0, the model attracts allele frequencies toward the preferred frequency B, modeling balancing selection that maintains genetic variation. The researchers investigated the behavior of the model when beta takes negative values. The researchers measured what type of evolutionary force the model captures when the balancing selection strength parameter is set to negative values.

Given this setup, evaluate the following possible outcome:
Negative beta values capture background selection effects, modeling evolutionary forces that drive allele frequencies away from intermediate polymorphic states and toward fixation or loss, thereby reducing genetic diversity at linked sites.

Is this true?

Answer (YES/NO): NO